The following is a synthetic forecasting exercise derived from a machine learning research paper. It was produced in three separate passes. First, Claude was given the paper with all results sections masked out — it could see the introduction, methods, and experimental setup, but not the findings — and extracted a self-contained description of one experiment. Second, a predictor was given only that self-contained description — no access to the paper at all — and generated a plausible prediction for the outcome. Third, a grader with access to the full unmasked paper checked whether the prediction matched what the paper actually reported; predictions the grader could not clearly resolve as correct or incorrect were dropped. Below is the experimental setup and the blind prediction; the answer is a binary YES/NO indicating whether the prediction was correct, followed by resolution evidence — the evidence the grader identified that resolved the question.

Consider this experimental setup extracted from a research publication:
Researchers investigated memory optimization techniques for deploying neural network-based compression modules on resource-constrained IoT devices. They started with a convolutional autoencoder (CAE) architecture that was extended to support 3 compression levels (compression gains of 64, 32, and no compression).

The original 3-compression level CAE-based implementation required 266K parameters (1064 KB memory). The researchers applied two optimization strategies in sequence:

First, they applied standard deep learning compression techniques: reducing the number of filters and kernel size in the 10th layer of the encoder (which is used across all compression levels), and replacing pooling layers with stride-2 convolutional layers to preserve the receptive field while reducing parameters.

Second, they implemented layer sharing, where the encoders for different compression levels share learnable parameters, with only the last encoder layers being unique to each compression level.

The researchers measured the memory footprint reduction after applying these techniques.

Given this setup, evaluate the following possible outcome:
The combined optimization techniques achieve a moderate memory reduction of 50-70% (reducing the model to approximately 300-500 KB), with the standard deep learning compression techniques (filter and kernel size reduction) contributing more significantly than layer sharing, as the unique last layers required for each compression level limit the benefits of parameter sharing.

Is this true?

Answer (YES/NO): NO